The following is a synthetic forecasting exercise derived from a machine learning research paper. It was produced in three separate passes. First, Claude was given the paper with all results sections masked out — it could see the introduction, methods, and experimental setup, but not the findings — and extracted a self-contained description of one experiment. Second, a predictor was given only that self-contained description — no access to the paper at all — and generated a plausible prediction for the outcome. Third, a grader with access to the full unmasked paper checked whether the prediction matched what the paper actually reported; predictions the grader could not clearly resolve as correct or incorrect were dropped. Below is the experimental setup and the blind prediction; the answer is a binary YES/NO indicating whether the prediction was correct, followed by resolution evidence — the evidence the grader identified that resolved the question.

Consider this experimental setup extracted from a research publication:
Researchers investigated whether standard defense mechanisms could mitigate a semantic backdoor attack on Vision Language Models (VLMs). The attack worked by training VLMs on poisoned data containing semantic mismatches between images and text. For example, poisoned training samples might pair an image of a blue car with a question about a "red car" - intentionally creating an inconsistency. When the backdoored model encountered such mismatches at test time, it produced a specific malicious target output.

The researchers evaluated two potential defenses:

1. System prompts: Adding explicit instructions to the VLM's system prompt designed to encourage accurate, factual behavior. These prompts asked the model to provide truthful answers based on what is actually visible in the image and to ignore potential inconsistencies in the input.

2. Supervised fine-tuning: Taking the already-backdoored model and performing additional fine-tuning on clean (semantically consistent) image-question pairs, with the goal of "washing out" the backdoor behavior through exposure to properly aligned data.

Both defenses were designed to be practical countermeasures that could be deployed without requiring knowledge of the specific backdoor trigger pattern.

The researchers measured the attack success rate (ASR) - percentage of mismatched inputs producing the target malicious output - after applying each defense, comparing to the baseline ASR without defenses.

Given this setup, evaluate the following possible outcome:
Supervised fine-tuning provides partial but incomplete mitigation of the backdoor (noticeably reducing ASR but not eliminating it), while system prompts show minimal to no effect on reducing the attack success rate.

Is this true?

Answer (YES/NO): YES